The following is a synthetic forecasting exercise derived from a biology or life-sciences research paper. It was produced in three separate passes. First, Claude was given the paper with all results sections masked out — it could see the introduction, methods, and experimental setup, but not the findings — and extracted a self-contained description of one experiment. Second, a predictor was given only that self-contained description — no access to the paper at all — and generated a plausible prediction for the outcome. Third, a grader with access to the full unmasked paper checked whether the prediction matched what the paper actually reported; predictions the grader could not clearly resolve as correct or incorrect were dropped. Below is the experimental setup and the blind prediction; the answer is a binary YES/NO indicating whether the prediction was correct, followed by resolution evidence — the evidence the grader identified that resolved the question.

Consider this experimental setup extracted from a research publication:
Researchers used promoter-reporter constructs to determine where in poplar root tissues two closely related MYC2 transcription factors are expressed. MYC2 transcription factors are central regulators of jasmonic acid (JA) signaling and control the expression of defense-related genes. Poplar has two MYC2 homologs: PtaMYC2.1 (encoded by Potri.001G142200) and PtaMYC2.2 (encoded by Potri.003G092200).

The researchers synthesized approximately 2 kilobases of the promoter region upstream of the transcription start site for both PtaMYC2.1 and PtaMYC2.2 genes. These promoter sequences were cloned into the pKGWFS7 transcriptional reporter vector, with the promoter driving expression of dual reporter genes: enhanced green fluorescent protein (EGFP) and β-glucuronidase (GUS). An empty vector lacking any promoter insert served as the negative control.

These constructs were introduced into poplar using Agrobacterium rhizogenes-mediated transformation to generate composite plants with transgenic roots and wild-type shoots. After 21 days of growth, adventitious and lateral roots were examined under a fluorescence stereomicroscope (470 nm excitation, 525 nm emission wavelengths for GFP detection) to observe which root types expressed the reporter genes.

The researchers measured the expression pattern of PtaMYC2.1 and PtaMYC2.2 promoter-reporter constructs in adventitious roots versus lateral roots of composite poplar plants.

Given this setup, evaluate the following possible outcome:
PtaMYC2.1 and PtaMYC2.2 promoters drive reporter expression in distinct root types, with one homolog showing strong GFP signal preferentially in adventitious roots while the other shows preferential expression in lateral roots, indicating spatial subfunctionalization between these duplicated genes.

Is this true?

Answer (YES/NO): NO